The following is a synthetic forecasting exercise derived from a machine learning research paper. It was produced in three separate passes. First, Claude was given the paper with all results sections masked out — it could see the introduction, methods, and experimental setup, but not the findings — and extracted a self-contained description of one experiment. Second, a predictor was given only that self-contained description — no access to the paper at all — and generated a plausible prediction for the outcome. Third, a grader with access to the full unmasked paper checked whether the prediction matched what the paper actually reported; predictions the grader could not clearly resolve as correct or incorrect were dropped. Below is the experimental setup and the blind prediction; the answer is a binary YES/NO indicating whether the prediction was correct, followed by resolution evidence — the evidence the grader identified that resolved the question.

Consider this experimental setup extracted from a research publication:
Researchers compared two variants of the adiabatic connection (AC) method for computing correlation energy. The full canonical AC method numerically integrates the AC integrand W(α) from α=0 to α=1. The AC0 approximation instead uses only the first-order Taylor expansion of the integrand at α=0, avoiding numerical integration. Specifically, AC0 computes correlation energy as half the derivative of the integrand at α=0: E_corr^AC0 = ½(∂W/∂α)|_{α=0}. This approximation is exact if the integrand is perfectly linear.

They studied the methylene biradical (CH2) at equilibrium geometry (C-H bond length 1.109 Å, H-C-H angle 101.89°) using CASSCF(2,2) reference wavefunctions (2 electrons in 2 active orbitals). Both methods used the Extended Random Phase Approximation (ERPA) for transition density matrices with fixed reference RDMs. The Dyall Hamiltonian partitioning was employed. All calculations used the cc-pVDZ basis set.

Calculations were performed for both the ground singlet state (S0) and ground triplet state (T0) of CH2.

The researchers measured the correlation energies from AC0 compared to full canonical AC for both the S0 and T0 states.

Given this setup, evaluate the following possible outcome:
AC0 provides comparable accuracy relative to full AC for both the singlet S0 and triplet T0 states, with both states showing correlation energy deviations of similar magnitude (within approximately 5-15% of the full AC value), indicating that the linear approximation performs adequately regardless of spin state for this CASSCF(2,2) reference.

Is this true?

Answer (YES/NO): NO